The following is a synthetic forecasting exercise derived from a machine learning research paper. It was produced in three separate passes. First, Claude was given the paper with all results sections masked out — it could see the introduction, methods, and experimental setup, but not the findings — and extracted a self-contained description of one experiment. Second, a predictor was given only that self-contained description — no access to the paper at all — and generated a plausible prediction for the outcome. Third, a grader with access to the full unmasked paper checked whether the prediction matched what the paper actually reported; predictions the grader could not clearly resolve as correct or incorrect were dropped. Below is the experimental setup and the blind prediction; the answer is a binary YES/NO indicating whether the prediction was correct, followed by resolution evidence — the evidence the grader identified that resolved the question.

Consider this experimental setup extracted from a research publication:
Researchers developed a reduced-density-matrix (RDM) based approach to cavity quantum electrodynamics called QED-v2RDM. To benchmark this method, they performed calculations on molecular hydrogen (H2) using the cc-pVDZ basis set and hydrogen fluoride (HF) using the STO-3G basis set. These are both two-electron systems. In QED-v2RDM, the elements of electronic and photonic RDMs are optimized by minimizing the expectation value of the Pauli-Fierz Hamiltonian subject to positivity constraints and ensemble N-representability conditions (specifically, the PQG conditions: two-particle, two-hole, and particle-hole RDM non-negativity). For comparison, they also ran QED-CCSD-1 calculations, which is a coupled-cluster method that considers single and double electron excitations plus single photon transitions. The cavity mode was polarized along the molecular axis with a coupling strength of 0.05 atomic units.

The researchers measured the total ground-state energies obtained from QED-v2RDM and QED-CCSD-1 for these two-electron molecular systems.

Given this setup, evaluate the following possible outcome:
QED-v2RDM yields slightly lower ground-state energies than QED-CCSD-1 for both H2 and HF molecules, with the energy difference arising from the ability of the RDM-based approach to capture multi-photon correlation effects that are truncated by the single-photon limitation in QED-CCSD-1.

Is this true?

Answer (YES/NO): NO